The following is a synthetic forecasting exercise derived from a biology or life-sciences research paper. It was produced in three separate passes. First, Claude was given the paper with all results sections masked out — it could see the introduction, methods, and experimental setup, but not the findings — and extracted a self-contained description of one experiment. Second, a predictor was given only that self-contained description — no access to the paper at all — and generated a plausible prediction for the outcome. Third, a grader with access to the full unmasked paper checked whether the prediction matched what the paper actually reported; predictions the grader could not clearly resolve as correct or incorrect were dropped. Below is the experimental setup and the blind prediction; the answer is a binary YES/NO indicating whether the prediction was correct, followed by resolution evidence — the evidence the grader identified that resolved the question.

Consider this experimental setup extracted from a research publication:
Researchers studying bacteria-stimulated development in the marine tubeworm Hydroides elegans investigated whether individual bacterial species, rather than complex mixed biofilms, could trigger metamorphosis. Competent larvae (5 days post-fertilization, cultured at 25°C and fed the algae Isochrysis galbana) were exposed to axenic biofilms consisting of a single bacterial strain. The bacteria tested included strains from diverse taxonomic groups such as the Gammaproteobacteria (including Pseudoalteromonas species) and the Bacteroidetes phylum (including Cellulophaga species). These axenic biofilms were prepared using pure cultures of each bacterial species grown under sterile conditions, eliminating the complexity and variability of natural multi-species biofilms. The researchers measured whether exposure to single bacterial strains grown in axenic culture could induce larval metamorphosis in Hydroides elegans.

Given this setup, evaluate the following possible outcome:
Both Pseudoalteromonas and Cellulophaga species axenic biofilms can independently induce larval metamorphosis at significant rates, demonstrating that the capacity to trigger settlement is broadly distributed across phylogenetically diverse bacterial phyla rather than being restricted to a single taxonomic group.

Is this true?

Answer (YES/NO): YES